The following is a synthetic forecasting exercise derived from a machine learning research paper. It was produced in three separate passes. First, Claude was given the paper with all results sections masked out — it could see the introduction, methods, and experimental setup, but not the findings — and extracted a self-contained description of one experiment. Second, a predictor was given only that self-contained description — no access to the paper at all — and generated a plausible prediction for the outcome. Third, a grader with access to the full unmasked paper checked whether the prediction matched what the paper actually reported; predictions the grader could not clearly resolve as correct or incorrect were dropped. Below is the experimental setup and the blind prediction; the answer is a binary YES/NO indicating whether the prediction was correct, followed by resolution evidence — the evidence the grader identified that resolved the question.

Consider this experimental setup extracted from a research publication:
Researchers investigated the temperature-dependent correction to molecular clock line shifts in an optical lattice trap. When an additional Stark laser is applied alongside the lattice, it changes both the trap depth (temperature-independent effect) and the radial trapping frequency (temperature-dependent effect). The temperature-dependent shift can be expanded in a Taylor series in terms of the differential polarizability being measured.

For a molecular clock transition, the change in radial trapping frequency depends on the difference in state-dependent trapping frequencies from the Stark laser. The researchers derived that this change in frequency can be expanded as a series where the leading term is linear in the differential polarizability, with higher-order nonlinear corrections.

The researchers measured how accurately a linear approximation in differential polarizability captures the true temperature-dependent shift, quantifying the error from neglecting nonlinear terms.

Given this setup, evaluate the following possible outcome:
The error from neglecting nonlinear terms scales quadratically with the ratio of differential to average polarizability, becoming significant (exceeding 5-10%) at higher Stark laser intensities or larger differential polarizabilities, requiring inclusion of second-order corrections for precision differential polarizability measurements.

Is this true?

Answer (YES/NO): NO